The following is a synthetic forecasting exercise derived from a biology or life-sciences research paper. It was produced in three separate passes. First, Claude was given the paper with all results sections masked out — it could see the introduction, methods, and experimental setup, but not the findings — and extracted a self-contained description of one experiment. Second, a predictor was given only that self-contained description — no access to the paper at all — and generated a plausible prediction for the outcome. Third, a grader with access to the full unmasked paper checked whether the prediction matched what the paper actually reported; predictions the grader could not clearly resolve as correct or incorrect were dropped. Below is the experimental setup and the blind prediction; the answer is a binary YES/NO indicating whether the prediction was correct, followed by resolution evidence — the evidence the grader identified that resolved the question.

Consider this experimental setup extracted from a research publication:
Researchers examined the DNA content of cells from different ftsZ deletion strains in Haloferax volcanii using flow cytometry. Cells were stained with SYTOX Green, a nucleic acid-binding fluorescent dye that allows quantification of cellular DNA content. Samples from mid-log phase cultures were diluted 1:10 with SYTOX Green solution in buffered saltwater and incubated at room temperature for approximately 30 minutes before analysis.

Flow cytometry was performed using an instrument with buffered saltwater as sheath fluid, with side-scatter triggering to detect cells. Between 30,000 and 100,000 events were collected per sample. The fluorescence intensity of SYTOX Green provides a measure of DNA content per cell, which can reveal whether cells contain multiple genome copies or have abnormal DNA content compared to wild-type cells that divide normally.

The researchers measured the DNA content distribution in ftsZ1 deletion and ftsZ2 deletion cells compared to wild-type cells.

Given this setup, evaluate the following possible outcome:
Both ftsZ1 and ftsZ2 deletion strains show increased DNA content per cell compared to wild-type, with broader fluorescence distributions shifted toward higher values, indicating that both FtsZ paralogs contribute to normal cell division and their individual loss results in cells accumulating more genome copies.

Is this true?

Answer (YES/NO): YES